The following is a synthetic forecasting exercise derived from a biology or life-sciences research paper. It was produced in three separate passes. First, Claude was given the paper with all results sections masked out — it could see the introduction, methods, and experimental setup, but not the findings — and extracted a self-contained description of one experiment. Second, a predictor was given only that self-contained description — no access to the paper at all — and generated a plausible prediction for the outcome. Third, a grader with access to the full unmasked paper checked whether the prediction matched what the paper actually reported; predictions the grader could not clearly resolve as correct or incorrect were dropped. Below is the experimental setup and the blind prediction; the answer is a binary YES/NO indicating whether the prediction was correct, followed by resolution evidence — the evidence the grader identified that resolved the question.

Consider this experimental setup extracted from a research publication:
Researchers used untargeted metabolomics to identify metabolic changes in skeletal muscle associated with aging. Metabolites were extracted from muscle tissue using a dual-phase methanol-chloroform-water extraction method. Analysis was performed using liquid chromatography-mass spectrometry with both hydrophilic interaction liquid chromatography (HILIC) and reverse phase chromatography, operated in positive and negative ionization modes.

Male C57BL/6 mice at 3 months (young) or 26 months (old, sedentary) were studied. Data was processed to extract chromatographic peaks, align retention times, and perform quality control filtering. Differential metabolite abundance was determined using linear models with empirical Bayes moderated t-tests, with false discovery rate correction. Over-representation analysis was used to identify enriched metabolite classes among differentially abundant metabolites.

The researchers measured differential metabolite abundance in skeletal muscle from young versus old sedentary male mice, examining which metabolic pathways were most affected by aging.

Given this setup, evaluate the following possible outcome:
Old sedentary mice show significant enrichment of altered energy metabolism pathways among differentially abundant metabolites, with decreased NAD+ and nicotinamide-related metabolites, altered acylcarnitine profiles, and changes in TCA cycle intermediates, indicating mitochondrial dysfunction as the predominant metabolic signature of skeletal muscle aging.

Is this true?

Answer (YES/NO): NO